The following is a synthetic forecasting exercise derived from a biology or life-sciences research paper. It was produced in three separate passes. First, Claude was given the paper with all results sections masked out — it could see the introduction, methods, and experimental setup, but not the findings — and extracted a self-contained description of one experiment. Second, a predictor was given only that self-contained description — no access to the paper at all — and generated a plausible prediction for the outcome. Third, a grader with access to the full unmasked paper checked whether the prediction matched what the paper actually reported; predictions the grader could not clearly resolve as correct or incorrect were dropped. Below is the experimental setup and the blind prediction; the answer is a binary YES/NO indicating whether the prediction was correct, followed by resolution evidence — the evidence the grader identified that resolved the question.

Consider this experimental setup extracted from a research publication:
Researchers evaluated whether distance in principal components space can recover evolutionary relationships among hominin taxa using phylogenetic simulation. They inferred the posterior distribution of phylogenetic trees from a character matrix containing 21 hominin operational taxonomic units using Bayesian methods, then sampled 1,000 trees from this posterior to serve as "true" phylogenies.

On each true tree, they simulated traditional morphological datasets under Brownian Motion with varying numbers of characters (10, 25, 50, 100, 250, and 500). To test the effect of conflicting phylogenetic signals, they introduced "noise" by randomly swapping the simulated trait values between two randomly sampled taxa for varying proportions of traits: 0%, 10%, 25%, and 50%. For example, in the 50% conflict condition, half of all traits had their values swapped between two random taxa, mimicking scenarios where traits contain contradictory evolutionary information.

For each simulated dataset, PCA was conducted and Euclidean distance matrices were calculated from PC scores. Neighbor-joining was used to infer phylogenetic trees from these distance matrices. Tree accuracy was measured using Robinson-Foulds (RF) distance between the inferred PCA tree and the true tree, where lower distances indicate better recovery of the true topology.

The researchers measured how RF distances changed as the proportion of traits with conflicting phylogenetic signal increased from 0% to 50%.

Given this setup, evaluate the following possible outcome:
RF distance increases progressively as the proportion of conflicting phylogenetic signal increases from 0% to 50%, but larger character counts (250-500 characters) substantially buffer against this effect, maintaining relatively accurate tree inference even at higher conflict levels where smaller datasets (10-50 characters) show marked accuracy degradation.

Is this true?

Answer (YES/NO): NO